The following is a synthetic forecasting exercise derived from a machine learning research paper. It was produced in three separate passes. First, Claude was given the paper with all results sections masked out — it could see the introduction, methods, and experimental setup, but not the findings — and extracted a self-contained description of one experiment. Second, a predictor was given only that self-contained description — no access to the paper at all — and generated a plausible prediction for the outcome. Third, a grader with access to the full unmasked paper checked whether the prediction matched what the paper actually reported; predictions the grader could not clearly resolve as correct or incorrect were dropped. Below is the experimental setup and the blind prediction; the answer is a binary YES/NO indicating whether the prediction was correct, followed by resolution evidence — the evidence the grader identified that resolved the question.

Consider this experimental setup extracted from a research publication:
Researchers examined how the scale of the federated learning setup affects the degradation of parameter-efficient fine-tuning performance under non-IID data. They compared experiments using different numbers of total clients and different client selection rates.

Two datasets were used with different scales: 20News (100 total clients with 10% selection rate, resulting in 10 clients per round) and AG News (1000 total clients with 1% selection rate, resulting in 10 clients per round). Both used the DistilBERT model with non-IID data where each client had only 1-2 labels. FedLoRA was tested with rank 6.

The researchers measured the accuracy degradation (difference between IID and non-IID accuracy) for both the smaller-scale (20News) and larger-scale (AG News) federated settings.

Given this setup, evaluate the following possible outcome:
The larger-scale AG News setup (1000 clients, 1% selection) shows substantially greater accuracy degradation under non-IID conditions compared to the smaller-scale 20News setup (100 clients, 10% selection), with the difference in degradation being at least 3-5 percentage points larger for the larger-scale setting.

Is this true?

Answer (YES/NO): NO